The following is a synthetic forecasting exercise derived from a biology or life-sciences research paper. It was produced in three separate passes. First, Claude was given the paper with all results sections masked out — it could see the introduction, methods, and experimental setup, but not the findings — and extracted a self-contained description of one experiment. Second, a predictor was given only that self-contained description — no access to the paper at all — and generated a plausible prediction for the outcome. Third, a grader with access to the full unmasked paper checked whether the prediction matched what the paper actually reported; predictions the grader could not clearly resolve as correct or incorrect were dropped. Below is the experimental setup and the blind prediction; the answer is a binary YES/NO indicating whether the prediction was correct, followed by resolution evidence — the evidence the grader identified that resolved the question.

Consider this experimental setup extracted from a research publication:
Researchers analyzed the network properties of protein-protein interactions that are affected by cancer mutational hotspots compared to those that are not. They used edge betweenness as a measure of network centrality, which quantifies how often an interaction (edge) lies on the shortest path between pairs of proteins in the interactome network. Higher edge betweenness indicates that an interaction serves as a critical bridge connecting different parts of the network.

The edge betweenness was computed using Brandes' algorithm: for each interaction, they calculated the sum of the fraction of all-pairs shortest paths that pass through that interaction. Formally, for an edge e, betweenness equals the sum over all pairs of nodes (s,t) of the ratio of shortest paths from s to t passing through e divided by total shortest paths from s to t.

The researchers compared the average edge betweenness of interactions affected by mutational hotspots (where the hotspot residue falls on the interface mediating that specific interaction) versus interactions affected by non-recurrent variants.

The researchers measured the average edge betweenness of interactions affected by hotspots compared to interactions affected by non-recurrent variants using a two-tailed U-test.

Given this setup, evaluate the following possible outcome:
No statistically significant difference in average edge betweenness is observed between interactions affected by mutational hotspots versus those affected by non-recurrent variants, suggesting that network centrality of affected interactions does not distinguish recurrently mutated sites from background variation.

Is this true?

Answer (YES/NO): NO